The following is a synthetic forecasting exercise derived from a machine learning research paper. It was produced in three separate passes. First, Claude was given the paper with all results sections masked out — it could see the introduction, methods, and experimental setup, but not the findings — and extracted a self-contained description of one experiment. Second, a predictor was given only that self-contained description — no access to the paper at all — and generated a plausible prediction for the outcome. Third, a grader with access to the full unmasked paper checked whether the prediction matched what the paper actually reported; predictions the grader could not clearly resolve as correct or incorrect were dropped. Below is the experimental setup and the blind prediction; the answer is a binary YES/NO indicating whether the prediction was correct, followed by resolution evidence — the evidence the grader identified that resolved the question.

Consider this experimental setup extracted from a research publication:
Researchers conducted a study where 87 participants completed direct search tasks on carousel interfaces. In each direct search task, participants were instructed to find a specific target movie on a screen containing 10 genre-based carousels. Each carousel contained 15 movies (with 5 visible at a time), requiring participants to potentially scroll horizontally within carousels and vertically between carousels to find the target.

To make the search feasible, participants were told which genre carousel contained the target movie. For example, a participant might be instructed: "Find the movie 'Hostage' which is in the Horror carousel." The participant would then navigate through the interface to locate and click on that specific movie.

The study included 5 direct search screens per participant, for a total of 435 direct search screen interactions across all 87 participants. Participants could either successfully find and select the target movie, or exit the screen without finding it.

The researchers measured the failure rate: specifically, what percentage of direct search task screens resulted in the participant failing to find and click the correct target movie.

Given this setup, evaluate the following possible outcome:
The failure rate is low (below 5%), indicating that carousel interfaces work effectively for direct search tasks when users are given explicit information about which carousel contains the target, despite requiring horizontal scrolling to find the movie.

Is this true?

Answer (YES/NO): YES